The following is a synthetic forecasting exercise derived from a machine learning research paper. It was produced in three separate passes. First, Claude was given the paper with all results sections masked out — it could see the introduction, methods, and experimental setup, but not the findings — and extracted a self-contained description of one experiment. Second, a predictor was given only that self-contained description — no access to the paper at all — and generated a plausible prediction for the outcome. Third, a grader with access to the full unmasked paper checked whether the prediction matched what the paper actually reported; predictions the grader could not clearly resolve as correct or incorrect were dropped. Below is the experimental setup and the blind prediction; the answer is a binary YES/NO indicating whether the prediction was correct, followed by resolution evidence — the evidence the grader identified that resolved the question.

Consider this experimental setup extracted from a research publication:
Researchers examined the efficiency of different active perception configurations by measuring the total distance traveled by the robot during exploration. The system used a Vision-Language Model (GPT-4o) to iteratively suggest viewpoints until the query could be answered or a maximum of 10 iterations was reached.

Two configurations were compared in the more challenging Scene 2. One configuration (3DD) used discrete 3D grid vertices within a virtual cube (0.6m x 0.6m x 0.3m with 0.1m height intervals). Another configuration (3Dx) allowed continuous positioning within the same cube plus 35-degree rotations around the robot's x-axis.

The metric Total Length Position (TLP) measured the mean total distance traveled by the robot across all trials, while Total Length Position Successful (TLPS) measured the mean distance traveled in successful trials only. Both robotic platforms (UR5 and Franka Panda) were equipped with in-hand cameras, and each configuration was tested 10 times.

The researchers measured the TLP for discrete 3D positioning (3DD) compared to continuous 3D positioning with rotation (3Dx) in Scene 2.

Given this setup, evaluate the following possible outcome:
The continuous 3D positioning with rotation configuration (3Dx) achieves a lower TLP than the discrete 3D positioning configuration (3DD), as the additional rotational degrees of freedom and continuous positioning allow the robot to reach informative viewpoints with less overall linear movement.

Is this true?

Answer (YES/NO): YES